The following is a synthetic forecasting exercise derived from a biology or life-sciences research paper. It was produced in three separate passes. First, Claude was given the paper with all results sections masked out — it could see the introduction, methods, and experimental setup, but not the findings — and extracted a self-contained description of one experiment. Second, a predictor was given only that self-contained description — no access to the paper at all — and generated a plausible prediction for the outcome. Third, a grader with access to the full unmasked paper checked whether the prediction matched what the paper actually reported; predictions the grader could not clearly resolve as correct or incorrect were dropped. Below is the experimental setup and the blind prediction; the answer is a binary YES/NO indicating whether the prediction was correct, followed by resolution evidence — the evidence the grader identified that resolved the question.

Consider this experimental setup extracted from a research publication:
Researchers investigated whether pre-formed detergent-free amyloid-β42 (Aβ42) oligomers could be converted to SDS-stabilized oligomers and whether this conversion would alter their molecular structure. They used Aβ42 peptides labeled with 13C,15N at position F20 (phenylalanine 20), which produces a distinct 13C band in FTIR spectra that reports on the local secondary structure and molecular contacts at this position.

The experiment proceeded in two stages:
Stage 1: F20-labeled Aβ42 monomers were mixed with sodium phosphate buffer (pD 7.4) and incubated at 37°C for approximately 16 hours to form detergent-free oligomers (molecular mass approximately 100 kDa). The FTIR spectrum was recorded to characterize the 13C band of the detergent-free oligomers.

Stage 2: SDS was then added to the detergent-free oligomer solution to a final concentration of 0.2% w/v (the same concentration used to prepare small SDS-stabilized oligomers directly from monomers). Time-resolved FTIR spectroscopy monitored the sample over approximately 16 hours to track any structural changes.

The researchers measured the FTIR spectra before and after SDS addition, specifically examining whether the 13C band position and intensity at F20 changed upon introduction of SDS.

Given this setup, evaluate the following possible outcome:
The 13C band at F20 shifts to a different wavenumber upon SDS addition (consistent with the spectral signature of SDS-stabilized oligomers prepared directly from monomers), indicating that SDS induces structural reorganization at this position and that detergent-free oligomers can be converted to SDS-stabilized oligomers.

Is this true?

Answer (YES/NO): NO